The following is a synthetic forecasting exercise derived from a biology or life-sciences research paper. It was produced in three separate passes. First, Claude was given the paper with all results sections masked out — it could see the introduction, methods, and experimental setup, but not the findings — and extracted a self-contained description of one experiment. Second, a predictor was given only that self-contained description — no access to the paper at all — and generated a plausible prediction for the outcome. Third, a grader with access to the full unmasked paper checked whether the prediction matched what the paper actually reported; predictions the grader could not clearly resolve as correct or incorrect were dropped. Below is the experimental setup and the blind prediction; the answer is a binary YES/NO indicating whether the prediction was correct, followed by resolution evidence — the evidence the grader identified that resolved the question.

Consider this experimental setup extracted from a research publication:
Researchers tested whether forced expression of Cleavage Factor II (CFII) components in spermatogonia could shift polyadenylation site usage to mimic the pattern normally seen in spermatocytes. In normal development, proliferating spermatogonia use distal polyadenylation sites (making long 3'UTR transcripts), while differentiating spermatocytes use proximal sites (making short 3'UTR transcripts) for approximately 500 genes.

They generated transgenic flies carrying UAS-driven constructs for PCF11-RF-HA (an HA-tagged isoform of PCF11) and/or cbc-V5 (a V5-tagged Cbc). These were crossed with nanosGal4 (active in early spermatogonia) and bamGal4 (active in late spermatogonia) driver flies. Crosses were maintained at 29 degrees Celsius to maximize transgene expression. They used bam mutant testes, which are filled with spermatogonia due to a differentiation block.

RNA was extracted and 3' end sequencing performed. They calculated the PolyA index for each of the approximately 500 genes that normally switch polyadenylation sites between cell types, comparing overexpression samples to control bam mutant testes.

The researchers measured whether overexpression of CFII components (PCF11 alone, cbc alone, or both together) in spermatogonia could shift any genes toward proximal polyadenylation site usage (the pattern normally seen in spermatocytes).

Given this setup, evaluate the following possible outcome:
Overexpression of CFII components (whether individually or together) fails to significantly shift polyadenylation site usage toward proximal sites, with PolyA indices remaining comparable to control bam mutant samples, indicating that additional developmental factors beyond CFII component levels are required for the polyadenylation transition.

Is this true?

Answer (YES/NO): NO